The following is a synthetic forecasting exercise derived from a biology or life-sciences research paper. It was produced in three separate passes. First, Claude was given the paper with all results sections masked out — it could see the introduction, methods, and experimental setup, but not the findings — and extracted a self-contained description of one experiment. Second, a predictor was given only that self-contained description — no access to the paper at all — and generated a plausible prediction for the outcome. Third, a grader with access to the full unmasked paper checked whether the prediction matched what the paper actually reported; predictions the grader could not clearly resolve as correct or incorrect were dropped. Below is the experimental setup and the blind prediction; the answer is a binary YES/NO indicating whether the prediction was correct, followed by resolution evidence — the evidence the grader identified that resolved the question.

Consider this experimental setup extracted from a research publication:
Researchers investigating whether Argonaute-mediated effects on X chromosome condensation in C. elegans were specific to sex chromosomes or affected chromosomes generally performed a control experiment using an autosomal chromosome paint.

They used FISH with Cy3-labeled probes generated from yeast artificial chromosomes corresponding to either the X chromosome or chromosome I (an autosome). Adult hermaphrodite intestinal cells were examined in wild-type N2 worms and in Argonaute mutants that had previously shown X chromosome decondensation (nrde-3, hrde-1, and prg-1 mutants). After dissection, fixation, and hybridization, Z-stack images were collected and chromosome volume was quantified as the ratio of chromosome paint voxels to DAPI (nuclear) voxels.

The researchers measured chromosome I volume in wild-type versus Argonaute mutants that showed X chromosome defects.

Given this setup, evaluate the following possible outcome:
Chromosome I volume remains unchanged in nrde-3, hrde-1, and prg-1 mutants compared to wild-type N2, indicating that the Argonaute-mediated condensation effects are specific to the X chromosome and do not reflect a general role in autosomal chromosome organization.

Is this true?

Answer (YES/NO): YES